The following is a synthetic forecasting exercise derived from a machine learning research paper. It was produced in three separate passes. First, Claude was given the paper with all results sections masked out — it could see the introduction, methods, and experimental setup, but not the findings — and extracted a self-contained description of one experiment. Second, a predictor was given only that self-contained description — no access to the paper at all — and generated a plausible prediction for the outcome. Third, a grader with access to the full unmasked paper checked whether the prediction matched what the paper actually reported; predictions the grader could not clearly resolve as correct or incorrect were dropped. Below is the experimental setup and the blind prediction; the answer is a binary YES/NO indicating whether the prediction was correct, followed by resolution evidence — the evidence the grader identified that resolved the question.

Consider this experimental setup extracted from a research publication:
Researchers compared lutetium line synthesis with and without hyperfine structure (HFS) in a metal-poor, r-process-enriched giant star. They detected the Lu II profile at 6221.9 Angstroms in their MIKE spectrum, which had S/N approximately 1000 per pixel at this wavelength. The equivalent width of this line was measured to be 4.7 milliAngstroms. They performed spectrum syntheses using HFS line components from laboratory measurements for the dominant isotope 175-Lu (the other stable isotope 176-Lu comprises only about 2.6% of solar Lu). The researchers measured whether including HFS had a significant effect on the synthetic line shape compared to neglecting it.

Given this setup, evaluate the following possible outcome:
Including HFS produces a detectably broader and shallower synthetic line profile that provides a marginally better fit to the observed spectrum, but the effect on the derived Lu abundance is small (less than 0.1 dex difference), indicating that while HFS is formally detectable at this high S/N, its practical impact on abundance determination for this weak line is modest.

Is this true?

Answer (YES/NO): NO